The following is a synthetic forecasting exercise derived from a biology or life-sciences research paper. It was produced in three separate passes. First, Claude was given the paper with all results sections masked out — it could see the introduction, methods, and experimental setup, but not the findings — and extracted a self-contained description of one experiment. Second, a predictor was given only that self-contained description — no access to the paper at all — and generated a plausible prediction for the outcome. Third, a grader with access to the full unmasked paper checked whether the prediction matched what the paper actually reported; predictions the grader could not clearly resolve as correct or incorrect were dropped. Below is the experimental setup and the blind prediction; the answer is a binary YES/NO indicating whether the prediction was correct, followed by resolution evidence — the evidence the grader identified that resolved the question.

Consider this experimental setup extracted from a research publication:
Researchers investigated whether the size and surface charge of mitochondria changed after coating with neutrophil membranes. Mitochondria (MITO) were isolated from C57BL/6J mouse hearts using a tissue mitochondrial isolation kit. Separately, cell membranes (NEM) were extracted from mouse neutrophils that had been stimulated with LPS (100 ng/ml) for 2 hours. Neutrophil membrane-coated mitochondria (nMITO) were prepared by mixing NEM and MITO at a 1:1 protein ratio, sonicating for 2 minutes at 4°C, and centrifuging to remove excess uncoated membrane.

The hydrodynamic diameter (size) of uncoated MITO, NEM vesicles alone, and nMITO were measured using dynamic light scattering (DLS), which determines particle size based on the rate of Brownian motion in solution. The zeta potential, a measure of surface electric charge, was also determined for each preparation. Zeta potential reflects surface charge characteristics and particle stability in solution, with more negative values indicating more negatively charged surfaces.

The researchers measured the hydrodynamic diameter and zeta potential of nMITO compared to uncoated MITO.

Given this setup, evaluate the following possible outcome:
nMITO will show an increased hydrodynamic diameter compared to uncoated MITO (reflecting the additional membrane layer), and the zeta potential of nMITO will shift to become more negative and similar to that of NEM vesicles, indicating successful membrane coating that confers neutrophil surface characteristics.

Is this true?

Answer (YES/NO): NO